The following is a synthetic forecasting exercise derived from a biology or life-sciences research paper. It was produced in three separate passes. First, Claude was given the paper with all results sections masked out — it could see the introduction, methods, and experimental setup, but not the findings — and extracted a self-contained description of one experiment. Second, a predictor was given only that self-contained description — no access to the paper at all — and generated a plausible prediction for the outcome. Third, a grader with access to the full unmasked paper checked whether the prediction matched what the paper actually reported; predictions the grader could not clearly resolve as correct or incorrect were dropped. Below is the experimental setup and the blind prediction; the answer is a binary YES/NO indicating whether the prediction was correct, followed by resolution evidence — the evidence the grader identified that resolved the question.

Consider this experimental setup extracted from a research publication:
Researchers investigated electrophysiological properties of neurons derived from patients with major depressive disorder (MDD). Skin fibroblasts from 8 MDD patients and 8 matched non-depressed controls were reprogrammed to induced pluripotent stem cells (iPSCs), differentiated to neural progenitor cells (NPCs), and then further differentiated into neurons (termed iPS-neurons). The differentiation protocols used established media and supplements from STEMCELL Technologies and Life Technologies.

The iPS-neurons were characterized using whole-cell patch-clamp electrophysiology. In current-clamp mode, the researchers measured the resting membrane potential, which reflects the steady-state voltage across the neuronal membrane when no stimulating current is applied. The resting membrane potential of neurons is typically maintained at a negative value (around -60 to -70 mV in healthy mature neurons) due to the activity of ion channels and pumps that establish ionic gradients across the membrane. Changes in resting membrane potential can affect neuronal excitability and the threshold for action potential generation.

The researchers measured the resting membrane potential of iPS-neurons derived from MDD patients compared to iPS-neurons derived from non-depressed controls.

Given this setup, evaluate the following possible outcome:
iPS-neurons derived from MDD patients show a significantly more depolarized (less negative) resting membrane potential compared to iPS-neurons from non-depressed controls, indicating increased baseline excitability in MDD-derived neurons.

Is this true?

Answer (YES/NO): YES